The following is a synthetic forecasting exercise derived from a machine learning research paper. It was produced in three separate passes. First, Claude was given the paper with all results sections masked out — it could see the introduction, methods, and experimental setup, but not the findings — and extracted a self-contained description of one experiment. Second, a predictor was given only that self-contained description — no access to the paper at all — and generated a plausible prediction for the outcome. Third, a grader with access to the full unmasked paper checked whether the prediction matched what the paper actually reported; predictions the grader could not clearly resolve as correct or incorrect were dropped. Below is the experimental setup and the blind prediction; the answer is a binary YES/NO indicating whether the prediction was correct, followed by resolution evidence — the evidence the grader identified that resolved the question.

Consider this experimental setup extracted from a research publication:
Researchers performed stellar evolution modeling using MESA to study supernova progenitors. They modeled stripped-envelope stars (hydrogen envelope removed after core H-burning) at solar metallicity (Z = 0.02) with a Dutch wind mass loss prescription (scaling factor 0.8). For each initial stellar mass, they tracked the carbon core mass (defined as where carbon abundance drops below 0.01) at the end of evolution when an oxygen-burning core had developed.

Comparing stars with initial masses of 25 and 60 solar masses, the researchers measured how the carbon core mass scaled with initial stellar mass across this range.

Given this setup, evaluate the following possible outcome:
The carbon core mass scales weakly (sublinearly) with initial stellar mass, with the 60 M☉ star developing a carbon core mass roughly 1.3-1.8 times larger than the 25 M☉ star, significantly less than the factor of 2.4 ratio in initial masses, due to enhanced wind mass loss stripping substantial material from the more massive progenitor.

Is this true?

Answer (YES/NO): NO